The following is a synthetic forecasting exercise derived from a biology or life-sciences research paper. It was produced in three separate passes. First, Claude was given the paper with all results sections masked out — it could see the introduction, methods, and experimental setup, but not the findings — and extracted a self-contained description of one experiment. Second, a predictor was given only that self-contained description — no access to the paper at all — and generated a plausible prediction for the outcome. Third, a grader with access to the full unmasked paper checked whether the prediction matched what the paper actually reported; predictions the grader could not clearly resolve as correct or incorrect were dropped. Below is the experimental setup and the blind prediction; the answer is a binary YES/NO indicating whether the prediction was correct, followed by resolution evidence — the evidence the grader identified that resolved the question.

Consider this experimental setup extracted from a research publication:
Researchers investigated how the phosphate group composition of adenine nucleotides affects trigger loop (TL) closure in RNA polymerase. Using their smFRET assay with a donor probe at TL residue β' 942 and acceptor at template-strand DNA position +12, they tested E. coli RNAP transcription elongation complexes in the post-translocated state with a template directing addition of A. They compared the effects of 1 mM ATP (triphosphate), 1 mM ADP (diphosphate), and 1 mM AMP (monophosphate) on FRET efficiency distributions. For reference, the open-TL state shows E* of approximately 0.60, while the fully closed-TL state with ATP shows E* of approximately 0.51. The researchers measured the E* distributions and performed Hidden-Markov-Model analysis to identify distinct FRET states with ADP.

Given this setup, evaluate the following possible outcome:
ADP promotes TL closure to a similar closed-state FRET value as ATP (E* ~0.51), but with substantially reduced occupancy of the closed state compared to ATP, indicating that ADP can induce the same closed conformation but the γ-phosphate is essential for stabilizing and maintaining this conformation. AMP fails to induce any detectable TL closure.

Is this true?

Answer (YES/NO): YES